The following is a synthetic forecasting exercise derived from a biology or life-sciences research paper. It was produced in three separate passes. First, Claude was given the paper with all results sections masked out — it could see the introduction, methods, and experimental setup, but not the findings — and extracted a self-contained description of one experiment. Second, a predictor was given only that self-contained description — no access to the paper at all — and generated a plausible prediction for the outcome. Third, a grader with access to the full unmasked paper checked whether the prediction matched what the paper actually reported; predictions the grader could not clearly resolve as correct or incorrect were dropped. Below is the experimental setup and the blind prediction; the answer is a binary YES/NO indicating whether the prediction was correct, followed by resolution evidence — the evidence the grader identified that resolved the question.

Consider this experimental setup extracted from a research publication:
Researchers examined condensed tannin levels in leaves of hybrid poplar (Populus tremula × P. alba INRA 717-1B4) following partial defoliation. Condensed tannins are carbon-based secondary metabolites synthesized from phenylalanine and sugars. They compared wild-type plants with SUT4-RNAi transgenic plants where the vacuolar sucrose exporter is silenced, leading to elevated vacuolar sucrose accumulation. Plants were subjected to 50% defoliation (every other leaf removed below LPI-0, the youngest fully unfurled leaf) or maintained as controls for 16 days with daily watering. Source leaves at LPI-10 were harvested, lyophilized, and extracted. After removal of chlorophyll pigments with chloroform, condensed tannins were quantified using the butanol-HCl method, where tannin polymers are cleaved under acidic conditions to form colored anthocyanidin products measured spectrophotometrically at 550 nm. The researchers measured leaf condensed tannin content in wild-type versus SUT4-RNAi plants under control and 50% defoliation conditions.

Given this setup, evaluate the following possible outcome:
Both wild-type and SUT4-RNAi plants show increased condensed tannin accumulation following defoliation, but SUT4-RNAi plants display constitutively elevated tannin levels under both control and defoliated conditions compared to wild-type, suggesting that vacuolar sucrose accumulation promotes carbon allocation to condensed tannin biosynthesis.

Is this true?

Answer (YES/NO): NO